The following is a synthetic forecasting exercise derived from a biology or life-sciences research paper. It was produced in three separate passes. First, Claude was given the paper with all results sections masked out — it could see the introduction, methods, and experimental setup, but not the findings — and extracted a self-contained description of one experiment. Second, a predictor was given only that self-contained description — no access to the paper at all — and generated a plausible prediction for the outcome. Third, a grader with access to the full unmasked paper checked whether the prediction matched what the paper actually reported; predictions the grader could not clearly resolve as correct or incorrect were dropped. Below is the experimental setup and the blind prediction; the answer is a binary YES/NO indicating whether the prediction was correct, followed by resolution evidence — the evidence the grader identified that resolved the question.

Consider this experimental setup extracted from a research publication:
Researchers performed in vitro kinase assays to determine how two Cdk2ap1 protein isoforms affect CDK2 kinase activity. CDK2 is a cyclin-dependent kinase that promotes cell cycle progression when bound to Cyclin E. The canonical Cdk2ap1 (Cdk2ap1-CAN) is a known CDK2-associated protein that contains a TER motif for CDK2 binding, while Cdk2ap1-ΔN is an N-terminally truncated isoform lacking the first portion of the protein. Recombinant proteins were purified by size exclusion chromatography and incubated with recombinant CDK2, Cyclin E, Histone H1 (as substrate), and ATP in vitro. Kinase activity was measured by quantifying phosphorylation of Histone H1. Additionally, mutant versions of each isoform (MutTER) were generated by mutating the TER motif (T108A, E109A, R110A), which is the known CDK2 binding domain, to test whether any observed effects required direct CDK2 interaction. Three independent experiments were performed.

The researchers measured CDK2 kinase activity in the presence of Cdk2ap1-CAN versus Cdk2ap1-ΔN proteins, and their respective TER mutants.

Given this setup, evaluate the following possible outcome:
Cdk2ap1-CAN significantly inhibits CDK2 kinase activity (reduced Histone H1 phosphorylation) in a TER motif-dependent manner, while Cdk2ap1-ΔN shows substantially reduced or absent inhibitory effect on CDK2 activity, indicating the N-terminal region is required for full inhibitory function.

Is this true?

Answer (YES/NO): NO